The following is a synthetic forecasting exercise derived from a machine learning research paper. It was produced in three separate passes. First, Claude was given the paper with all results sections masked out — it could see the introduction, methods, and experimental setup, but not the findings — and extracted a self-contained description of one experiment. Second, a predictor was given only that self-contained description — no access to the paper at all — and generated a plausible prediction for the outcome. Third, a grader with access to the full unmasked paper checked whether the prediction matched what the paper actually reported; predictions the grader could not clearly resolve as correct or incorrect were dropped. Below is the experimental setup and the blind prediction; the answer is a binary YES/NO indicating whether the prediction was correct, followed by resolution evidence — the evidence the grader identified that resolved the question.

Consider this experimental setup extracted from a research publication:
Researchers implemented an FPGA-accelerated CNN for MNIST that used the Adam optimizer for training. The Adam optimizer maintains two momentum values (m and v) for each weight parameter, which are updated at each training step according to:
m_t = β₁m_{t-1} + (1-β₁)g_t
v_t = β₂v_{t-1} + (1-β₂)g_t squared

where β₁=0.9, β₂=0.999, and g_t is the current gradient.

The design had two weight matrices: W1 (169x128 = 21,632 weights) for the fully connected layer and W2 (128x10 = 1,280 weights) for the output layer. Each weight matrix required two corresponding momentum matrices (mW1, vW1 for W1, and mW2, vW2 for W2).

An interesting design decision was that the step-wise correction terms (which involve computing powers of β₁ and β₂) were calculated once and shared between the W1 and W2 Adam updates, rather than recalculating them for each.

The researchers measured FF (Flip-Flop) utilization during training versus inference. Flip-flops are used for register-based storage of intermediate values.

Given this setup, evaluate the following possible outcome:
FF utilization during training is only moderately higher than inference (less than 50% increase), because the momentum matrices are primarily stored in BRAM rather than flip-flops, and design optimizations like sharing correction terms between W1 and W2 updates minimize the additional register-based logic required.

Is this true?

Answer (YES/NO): NO